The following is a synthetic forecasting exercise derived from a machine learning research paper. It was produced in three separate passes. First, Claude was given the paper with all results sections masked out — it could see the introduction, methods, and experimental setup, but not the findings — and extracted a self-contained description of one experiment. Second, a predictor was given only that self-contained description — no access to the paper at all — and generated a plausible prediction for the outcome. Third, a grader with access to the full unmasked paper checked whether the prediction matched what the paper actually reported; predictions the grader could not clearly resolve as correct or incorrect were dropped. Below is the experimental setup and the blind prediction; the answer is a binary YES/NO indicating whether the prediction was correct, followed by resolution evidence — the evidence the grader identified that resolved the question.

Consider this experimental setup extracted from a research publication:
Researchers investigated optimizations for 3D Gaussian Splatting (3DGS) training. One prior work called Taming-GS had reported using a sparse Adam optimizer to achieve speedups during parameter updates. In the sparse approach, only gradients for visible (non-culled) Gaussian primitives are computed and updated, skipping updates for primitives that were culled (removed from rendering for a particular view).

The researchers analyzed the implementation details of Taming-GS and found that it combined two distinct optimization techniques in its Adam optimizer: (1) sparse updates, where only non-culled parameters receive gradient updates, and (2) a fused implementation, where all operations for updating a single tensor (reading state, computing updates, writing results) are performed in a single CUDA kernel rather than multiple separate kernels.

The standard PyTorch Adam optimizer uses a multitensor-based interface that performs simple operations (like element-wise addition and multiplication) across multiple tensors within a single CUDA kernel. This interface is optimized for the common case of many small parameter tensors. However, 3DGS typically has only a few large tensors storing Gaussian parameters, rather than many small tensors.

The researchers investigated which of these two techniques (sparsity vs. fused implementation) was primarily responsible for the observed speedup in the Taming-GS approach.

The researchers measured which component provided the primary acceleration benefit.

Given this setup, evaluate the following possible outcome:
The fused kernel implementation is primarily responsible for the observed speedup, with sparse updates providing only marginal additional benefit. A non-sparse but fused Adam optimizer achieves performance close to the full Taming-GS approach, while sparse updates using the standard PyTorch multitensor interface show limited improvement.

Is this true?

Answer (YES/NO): YES